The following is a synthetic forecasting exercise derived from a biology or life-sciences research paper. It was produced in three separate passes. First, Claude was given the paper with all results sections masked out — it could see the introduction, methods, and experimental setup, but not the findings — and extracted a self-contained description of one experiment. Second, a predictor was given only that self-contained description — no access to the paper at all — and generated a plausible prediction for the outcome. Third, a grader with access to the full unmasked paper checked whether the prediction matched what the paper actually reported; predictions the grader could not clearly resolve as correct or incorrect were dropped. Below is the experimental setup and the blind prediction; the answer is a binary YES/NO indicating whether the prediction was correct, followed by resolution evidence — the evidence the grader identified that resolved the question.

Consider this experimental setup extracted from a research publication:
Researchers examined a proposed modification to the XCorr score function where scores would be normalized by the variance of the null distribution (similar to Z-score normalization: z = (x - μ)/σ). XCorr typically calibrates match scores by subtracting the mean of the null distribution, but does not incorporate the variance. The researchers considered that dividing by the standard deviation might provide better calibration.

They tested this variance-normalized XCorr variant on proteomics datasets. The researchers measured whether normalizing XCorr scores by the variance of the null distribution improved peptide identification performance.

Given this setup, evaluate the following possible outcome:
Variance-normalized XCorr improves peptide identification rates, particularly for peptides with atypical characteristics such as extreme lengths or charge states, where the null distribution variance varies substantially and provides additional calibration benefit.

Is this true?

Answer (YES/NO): NO